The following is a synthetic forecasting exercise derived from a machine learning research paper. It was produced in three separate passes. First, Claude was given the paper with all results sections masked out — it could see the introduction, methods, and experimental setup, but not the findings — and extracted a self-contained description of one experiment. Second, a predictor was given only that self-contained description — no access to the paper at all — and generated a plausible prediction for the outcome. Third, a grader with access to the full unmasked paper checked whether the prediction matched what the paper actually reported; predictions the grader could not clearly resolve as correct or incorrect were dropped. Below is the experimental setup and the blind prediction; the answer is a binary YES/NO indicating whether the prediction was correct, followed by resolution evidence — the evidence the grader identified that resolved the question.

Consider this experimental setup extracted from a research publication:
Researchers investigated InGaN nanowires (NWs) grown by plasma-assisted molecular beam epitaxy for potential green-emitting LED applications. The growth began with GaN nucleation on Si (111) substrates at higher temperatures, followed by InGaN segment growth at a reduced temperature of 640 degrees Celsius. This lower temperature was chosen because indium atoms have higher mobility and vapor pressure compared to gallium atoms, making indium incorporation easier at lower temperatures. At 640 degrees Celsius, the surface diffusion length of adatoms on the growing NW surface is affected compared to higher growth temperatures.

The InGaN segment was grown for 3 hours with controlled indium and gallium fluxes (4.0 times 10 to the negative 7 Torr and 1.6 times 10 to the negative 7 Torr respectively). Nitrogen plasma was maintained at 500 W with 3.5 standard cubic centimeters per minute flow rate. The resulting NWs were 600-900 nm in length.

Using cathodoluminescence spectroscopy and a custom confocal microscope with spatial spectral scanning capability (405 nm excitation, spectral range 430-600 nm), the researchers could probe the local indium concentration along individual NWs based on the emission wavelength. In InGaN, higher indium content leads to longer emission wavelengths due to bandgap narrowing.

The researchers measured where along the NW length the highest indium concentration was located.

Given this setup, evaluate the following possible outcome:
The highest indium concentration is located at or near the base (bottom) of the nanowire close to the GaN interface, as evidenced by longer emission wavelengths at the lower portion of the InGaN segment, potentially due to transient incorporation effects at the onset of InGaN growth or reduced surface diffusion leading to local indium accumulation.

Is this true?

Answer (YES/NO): NO